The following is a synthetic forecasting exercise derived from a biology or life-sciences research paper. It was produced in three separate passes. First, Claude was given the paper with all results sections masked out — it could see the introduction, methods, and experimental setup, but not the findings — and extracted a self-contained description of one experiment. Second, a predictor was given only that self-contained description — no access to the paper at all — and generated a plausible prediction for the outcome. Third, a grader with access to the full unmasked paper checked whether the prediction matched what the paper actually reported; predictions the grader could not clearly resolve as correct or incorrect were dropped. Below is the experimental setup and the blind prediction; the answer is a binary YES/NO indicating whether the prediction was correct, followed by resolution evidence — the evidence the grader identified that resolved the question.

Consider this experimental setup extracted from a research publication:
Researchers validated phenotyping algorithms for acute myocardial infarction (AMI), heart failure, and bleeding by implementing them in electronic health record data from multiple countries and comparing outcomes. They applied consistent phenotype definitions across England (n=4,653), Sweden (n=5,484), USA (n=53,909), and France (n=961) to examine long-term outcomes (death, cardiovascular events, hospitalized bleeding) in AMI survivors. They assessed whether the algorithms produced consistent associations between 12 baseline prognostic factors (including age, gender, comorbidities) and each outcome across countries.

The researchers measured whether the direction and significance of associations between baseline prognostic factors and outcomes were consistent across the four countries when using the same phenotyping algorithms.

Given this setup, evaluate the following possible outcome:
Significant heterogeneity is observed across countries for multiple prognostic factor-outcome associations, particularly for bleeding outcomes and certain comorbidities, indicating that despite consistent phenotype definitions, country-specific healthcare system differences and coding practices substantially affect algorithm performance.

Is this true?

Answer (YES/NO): NO